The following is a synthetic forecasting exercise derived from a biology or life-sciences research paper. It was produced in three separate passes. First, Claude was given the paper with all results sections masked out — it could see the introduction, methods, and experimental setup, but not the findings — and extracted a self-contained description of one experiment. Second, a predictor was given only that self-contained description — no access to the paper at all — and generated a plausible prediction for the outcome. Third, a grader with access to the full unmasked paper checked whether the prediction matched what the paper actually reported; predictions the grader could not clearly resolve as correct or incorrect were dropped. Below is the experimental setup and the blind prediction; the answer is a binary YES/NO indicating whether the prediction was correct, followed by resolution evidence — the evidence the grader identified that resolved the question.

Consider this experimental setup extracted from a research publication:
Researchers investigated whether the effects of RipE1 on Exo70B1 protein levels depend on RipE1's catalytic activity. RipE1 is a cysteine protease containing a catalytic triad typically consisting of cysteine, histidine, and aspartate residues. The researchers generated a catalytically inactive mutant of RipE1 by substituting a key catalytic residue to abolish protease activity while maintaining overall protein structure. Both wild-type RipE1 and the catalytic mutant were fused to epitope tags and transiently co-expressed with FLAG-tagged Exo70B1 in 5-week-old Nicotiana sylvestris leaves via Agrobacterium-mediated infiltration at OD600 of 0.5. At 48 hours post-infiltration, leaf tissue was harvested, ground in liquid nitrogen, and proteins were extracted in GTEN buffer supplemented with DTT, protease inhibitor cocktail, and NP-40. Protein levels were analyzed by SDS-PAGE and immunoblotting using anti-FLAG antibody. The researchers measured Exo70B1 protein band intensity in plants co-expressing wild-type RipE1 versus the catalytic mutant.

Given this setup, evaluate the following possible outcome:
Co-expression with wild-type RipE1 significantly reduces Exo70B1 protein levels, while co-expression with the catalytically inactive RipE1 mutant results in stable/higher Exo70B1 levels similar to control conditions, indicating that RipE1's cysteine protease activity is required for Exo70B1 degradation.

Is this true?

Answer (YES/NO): YES